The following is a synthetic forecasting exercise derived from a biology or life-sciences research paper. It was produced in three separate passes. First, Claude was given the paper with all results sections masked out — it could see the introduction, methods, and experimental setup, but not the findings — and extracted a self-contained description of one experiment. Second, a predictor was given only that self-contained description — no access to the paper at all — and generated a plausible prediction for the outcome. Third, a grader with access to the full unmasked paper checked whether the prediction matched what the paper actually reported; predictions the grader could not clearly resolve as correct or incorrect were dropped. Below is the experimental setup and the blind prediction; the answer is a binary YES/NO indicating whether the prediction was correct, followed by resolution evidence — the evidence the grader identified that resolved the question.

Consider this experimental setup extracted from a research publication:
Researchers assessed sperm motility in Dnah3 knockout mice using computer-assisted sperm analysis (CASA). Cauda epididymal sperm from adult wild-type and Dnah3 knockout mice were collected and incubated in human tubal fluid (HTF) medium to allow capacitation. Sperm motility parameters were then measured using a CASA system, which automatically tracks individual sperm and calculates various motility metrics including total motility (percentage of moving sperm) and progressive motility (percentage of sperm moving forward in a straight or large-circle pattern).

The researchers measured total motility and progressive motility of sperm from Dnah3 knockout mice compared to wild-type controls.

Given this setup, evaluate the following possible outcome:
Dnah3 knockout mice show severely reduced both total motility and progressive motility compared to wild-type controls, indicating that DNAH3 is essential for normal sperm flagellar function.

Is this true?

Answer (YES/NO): YES